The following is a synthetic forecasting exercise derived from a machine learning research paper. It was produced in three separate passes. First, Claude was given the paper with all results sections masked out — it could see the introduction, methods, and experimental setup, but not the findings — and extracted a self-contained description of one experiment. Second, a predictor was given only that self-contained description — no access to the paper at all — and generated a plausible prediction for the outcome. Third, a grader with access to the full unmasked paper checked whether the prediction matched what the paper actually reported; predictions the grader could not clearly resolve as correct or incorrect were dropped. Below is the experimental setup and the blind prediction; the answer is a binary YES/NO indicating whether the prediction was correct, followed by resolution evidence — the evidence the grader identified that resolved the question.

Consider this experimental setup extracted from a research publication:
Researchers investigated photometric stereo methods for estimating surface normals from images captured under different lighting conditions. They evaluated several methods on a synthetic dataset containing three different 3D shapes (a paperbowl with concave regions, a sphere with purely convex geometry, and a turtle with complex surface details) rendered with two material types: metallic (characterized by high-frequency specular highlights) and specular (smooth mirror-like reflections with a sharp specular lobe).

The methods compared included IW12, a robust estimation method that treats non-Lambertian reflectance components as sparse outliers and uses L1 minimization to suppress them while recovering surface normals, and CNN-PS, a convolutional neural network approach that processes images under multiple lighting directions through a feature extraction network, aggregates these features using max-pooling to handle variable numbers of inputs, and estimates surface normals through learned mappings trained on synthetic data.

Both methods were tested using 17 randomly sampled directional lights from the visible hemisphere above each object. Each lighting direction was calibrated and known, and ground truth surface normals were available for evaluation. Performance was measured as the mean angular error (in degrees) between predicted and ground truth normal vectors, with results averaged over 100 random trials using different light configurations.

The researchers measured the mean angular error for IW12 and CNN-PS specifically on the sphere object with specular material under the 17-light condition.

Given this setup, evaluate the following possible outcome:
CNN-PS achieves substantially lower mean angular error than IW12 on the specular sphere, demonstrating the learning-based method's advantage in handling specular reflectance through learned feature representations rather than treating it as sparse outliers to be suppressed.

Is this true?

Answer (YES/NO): NO